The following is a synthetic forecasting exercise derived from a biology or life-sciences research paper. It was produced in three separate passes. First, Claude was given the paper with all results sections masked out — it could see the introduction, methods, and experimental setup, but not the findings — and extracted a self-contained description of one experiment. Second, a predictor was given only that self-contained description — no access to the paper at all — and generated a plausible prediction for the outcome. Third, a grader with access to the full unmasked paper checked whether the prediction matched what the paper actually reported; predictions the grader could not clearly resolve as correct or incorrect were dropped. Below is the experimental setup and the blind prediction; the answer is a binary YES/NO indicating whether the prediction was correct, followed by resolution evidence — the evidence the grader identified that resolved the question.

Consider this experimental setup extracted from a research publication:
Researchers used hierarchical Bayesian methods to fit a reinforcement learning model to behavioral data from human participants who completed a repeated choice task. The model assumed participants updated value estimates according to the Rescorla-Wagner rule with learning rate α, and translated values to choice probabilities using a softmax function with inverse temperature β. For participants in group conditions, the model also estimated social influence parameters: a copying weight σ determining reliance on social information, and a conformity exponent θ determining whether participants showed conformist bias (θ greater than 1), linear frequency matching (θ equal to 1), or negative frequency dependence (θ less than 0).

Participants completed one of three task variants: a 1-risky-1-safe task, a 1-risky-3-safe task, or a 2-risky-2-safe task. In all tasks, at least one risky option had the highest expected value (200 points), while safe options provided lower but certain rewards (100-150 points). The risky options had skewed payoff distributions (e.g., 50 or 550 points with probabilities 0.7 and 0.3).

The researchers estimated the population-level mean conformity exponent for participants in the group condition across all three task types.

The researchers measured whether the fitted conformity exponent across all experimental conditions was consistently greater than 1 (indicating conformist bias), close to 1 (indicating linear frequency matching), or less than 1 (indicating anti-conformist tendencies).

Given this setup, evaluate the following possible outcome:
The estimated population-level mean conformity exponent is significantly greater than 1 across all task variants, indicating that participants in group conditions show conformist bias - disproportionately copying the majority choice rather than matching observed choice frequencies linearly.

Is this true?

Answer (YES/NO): YES